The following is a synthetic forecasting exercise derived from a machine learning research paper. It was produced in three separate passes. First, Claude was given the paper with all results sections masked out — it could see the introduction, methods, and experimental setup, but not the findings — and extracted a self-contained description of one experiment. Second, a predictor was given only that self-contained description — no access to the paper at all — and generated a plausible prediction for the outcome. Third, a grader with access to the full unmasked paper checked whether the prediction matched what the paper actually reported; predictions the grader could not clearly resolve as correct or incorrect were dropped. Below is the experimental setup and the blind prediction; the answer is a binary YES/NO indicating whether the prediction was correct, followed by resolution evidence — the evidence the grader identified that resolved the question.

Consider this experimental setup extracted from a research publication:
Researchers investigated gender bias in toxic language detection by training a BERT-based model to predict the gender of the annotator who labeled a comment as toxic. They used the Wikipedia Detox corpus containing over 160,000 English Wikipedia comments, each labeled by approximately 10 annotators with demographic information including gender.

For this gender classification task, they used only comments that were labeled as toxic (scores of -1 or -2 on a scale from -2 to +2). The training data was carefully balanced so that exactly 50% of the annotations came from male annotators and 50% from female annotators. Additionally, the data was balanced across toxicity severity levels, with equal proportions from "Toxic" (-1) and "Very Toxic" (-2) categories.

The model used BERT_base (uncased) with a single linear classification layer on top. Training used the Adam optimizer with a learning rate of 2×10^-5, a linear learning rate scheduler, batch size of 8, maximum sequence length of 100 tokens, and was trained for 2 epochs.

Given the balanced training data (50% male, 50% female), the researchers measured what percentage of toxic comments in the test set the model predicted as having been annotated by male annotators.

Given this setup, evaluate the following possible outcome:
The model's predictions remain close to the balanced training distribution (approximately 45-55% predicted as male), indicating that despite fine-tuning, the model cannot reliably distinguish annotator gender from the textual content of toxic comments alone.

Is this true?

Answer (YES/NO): NO